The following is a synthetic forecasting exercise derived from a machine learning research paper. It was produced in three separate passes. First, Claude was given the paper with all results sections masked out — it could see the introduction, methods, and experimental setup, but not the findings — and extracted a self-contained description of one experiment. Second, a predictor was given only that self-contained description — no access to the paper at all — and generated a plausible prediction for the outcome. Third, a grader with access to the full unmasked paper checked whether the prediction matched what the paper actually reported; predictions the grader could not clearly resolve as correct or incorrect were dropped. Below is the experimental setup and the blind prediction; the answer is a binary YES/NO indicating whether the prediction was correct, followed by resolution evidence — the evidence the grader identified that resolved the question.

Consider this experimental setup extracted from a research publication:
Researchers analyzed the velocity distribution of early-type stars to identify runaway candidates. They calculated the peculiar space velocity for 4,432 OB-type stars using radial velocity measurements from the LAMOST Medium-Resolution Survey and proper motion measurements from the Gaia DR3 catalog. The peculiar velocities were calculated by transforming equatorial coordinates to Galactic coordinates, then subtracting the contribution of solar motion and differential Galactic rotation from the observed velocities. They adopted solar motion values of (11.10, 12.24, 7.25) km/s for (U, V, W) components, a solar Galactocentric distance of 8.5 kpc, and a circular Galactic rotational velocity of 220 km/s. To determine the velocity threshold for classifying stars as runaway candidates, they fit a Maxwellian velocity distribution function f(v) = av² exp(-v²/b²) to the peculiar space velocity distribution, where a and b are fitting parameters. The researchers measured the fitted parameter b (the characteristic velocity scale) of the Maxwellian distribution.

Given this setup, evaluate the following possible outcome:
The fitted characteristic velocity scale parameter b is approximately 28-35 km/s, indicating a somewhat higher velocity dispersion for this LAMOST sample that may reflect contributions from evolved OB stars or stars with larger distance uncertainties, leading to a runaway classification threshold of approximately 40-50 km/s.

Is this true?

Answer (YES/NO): NO